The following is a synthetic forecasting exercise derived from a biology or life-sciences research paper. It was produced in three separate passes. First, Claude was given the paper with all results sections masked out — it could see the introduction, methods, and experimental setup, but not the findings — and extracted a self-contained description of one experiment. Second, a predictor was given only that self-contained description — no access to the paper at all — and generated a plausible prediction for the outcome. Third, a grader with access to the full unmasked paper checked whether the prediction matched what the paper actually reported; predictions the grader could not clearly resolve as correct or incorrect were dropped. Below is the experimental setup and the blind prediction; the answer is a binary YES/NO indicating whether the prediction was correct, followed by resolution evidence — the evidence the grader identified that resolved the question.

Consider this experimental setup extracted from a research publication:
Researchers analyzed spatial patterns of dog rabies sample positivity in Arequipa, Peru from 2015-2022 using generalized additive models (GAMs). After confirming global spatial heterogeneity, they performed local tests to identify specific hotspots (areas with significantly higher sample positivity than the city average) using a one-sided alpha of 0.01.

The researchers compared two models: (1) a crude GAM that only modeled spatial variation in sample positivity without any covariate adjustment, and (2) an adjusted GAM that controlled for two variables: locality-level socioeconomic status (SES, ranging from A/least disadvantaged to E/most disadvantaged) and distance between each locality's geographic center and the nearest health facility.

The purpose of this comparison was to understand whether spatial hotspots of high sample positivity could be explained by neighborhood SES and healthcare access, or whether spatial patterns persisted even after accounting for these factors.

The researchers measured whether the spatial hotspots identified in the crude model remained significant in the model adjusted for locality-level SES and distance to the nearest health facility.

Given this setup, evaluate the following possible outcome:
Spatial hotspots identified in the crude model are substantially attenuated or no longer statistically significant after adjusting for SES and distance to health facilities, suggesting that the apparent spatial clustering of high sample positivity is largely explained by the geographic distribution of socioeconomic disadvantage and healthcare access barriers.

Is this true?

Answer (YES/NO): NO